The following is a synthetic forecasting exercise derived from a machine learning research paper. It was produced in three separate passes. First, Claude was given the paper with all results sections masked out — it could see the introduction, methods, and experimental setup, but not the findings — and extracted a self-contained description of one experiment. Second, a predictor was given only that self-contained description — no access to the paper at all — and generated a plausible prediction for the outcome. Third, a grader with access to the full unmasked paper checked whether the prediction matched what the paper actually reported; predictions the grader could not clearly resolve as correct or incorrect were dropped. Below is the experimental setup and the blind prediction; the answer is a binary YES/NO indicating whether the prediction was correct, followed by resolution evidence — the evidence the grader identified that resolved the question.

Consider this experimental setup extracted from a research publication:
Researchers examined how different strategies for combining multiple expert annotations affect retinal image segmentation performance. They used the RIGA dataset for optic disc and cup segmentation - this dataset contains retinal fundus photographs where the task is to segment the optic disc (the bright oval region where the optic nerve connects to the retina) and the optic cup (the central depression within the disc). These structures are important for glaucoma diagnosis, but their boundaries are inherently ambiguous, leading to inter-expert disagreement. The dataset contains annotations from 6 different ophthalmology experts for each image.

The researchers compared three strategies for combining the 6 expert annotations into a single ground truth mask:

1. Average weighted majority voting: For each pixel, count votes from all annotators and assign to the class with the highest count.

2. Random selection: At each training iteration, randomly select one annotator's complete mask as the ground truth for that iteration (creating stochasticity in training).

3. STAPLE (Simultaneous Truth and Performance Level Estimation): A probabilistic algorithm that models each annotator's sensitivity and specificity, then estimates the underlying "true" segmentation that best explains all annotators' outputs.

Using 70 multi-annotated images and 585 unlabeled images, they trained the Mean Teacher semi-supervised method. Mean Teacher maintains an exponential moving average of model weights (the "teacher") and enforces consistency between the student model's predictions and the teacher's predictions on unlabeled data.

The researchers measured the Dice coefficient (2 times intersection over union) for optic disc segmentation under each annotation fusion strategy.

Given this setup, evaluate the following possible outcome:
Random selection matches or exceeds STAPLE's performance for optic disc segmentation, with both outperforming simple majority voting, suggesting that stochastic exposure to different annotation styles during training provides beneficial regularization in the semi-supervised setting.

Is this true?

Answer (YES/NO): NO